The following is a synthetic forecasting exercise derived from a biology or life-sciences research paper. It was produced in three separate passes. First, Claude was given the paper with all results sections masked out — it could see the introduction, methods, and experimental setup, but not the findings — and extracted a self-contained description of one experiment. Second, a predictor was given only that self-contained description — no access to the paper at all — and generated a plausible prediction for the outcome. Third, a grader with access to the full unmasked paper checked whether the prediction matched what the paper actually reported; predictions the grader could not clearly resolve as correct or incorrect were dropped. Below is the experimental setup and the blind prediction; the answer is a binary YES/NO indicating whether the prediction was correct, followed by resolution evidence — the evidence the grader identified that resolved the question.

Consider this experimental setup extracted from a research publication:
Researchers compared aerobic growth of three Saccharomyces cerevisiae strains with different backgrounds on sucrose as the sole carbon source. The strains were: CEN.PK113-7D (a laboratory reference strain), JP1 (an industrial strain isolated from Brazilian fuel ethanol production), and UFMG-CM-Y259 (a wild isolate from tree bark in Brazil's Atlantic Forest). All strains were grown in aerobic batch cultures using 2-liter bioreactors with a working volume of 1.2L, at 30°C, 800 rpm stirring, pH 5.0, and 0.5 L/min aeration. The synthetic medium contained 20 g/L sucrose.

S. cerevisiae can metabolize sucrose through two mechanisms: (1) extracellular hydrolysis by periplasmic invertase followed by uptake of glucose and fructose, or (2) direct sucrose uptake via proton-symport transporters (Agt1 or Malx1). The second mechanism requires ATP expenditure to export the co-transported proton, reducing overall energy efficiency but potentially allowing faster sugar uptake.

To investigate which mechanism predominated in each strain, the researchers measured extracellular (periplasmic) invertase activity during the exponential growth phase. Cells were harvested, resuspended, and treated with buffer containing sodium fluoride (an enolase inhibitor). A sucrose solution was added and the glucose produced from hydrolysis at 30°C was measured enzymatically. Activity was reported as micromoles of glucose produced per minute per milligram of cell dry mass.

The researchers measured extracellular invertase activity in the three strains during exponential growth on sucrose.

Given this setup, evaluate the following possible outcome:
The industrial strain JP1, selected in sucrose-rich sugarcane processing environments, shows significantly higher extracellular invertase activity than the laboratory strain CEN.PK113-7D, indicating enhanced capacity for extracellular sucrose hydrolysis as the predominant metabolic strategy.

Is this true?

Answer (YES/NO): NO